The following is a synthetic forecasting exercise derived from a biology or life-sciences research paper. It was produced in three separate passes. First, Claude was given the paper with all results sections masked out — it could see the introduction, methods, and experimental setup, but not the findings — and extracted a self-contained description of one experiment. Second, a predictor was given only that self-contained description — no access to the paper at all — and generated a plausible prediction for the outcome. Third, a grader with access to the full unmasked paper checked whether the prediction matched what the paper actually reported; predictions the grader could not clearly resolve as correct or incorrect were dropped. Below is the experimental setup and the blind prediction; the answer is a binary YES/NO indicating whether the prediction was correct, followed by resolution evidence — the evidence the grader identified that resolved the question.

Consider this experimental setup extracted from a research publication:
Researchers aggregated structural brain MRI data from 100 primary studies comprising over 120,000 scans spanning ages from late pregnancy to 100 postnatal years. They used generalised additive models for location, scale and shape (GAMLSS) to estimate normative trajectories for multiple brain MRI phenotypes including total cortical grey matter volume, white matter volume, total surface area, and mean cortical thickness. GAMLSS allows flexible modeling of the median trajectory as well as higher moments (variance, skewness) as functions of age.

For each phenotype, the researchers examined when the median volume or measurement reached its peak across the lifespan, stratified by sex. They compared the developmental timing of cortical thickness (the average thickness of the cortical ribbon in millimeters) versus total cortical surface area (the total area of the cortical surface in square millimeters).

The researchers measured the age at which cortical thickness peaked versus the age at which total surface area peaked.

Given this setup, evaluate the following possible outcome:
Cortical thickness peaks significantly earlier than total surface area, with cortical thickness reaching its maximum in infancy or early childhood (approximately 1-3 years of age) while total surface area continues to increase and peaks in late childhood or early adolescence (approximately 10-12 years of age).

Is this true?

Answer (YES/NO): YES